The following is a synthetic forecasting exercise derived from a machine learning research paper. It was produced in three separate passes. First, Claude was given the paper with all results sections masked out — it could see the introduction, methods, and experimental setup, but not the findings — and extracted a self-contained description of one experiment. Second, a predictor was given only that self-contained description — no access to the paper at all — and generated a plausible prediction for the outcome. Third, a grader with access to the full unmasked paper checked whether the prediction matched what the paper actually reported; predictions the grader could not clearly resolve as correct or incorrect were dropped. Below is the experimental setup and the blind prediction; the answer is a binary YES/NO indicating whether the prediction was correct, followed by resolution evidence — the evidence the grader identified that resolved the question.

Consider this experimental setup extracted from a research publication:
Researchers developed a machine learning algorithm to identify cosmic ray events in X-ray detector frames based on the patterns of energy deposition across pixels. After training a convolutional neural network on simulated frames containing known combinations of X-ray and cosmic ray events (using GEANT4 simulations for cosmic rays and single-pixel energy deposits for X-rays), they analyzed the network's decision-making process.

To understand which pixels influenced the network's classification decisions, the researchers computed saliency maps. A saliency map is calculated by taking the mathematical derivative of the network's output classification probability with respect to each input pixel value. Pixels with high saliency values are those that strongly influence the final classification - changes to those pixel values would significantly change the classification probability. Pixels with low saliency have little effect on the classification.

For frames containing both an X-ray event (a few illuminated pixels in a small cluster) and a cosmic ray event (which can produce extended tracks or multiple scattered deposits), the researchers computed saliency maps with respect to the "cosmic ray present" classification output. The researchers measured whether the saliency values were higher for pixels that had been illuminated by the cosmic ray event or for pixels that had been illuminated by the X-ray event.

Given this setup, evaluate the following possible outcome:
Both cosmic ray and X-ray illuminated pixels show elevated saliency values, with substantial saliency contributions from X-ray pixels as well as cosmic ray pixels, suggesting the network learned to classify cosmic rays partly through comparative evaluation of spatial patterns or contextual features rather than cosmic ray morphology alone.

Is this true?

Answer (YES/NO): NO